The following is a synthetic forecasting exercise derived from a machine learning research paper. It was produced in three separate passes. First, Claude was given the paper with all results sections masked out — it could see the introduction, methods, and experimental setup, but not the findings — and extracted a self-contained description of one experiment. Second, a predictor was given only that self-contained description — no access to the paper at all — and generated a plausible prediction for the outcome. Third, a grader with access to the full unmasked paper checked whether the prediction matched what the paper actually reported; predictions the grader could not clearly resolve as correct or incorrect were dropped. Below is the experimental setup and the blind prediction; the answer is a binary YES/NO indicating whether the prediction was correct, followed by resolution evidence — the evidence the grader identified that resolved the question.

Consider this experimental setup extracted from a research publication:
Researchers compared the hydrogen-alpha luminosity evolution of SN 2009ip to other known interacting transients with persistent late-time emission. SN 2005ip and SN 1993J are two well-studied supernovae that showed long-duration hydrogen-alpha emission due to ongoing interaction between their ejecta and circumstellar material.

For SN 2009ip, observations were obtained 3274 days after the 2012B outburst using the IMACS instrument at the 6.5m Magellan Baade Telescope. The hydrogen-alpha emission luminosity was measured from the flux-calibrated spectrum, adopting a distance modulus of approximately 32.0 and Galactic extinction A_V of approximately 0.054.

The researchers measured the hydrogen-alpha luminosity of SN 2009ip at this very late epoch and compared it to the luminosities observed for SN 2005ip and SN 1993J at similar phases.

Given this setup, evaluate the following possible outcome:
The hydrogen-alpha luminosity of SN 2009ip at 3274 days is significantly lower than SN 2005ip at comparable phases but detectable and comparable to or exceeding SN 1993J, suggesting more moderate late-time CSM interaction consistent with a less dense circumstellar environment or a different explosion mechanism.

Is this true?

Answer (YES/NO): YES